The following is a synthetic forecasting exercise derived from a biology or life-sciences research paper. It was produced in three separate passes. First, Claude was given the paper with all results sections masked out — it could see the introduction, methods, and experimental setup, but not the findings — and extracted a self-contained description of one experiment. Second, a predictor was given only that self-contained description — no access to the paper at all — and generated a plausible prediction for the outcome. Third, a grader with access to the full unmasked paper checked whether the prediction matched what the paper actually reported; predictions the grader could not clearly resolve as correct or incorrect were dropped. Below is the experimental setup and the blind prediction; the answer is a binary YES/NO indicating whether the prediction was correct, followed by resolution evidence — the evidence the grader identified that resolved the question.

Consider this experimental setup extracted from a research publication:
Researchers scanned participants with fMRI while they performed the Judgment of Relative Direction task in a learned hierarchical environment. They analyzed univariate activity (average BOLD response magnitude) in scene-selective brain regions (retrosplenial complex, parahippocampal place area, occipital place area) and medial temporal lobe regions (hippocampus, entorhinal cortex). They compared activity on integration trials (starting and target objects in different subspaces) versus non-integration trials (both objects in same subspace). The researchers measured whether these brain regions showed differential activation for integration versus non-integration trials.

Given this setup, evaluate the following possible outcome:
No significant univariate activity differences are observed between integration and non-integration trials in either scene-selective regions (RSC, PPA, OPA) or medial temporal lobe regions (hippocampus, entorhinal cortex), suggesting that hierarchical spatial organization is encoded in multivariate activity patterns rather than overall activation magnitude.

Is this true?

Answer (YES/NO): NO